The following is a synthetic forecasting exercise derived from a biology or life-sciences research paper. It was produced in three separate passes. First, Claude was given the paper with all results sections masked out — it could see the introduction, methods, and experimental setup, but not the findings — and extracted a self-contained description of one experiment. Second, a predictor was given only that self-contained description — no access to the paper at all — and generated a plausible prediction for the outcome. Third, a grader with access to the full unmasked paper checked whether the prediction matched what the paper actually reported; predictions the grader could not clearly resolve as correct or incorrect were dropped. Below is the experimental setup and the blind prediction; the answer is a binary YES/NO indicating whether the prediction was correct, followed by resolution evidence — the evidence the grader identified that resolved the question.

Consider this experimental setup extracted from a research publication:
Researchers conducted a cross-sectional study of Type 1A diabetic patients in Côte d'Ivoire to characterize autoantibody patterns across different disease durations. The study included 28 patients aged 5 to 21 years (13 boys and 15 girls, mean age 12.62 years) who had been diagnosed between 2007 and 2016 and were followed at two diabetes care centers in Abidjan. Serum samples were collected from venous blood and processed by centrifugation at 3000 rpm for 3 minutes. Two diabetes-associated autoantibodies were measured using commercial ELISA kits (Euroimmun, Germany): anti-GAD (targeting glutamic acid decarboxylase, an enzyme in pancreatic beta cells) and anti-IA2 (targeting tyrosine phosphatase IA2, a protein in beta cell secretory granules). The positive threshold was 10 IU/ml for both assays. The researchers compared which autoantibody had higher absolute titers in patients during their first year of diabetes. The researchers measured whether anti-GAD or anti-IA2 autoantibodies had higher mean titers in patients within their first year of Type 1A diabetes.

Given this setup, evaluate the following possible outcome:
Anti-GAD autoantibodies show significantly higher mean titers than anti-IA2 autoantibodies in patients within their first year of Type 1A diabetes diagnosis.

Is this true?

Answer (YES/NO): NO